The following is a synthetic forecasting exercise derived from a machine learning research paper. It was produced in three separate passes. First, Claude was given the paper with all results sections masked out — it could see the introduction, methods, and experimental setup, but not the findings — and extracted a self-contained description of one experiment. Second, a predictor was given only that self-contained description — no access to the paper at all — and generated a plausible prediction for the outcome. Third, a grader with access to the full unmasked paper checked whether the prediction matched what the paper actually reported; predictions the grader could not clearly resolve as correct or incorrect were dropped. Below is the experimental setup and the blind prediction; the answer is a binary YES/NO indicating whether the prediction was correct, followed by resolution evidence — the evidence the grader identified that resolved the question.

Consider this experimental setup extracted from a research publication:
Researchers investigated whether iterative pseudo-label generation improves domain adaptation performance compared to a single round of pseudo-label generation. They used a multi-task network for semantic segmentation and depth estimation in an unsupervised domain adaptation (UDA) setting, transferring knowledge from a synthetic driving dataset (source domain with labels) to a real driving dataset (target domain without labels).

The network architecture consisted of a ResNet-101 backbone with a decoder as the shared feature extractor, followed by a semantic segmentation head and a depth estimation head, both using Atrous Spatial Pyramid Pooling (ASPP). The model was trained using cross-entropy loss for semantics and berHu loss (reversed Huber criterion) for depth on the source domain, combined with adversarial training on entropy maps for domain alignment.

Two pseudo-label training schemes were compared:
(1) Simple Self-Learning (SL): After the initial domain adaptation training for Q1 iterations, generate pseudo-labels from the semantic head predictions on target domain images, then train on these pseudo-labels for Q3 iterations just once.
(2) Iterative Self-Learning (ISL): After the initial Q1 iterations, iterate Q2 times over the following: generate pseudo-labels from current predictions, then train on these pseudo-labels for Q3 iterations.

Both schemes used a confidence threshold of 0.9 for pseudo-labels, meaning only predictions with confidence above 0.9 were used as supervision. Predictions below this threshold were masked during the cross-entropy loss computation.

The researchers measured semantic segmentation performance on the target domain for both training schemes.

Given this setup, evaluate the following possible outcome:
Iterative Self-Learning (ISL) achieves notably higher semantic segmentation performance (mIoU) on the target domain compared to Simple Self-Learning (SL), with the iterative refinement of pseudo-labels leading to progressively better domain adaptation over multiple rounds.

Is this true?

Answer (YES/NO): NO